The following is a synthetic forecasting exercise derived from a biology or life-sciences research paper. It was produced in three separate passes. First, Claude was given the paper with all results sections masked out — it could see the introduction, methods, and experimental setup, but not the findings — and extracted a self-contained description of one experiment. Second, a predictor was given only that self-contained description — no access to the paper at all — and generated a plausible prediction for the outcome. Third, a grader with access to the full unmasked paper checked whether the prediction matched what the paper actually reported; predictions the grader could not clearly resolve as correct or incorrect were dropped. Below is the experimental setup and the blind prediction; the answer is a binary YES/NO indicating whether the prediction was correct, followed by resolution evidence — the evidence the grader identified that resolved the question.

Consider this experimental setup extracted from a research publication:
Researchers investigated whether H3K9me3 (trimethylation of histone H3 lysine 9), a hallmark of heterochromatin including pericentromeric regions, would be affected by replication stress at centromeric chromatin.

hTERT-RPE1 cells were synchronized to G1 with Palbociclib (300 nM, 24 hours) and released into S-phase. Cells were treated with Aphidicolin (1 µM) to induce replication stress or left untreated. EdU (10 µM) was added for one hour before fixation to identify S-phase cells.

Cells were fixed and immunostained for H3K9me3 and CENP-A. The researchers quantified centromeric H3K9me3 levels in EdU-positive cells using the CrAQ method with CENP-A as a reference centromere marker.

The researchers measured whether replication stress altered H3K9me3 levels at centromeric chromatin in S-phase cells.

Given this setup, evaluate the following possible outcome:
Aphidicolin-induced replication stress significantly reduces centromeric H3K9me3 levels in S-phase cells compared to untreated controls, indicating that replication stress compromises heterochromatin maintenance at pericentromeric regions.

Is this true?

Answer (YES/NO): NO